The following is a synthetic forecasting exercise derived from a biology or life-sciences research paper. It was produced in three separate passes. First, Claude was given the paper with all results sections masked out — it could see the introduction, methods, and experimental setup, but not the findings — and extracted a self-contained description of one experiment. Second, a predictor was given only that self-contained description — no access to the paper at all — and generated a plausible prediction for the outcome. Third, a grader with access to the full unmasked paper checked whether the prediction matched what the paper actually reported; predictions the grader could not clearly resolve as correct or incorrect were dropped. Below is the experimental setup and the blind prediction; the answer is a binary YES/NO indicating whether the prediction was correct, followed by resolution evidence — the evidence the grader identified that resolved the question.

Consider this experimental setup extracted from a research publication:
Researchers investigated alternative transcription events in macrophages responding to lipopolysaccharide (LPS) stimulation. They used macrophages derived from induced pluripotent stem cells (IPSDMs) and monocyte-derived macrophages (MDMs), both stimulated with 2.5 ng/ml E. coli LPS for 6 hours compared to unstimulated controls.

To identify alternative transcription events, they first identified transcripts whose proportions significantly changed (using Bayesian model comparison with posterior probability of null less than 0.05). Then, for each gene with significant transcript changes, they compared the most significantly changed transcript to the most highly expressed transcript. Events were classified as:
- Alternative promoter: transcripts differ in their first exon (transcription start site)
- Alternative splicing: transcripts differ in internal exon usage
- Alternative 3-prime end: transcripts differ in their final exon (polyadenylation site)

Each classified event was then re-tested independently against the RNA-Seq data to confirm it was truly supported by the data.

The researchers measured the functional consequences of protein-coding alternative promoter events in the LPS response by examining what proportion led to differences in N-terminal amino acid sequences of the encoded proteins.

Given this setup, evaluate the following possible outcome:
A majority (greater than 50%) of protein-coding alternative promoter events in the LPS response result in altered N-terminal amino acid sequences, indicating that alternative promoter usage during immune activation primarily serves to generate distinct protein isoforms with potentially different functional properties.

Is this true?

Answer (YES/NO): NO